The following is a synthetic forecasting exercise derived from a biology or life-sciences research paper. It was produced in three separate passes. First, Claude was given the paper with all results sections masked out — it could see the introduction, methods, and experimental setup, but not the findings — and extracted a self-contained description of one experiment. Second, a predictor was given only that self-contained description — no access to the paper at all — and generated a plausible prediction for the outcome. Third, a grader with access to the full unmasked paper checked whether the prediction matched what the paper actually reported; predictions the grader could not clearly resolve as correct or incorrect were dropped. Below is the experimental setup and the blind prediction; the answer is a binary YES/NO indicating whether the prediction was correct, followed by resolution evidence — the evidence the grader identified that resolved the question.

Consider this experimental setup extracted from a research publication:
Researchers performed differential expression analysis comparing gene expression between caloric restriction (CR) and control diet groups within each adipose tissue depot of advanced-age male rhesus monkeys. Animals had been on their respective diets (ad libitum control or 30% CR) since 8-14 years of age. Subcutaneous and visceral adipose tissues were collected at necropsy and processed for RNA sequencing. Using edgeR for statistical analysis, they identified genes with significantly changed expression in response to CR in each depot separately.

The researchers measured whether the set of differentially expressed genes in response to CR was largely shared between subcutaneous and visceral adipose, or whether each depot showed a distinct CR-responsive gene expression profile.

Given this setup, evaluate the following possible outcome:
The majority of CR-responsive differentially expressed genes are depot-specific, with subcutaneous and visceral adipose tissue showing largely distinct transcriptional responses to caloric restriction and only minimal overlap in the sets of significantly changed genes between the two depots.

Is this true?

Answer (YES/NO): NO